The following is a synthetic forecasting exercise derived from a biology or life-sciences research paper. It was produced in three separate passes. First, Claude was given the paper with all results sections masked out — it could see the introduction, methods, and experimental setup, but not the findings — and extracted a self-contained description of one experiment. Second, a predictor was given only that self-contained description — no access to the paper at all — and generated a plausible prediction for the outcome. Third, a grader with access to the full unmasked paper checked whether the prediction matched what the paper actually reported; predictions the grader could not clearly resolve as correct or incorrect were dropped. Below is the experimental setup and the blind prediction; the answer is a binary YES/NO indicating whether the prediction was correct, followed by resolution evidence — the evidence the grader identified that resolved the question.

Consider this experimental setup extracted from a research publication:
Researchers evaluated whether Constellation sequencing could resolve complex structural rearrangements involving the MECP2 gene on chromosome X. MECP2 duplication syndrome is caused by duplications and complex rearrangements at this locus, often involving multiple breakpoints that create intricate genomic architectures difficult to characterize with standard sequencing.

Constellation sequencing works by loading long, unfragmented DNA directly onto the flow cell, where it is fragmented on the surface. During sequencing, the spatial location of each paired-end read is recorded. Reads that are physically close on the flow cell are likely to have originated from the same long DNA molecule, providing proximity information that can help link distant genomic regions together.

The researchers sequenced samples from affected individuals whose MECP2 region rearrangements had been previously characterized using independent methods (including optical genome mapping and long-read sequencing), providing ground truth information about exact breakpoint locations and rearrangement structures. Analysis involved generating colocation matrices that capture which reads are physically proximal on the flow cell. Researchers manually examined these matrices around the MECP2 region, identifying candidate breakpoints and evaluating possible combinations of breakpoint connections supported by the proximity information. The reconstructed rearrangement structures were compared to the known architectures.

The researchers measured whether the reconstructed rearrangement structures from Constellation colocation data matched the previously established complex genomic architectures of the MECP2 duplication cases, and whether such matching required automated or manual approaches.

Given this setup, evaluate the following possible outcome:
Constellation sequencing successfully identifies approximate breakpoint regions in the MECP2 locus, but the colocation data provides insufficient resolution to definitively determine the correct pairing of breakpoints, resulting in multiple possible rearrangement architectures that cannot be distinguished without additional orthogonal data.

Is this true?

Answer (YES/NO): NO